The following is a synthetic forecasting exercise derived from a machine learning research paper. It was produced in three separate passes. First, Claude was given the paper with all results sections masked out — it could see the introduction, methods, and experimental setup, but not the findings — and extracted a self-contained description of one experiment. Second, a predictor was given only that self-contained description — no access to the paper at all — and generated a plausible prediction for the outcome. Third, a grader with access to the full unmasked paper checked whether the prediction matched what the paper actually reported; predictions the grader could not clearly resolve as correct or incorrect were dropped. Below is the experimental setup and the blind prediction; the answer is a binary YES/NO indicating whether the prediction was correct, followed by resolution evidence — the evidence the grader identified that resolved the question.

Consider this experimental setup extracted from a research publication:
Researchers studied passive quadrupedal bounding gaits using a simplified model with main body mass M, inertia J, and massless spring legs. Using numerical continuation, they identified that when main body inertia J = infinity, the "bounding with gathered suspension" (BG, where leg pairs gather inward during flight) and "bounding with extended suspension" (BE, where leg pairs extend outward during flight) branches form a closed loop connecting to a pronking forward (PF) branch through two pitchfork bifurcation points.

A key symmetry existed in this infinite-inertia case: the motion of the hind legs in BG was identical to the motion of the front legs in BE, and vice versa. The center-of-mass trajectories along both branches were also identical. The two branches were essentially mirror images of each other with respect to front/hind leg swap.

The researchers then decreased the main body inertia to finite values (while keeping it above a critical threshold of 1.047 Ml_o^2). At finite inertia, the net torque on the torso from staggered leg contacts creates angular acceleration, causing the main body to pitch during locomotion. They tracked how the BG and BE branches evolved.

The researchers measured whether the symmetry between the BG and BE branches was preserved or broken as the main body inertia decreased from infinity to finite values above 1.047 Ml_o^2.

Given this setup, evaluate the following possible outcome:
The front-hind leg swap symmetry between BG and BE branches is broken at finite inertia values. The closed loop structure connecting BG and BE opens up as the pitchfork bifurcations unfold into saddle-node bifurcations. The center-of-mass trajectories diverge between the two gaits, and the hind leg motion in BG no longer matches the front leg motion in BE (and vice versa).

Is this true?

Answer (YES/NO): NO